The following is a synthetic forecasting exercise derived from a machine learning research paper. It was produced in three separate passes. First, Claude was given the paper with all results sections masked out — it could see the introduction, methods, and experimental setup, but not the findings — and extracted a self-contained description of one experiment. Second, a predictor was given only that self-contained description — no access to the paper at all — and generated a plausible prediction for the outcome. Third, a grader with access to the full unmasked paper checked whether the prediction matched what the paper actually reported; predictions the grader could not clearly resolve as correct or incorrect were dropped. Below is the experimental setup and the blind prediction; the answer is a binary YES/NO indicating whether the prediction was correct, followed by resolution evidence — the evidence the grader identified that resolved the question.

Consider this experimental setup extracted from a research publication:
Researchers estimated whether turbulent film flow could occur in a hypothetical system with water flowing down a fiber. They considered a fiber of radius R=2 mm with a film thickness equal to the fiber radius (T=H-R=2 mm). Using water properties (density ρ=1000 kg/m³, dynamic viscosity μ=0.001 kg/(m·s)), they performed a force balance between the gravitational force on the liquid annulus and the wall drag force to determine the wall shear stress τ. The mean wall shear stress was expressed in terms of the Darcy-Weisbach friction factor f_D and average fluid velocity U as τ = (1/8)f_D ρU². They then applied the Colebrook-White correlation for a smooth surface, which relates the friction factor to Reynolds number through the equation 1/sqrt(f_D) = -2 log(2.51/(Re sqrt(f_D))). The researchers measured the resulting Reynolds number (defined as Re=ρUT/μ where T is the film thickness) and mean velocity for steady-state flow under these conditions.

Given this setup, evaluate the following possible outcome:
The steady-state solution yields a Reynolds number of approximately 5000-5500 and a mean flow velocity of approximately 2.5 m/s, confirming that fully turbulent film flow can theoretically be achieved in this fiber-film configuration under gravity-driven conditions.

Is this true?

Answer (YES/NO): NO